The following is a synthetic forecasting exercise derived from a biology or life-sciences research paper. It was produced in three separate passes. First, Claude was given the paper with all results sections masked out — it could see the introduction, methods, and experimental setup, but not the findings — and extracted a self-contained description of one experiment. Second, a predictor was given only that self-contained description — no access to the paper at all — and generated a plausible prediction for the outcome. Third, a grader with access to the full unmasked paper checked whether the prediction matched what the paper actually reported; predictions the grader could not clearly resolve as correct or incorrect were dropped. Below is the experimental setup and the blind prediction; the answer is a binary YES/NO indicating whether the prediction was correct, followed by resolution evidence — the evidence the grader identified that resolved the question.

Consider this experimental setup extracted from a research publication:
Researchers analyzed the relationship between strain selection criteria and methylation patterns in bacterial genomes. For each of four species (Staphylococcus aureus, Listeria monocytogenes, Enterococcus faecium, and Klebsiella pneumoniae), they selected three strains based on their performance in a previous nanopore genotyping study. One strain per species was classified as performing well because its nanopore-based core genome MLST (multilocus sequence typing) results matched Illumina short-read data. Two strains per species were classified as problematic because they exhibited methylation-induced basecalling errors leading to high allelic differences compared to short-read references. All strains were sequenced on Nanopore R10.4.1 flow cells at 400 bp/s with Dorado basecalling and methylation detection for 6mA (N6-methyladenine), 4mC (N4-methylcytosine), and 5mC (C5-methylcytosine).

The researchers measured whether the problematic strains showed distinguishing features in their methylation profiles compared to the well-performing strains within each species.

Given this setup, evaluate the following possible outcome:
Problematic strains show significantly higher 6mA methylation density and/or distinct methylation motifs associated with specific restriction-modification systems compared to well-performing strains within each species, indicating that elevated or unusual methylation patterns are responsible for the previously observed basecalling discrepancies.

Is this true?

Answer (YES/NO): NO